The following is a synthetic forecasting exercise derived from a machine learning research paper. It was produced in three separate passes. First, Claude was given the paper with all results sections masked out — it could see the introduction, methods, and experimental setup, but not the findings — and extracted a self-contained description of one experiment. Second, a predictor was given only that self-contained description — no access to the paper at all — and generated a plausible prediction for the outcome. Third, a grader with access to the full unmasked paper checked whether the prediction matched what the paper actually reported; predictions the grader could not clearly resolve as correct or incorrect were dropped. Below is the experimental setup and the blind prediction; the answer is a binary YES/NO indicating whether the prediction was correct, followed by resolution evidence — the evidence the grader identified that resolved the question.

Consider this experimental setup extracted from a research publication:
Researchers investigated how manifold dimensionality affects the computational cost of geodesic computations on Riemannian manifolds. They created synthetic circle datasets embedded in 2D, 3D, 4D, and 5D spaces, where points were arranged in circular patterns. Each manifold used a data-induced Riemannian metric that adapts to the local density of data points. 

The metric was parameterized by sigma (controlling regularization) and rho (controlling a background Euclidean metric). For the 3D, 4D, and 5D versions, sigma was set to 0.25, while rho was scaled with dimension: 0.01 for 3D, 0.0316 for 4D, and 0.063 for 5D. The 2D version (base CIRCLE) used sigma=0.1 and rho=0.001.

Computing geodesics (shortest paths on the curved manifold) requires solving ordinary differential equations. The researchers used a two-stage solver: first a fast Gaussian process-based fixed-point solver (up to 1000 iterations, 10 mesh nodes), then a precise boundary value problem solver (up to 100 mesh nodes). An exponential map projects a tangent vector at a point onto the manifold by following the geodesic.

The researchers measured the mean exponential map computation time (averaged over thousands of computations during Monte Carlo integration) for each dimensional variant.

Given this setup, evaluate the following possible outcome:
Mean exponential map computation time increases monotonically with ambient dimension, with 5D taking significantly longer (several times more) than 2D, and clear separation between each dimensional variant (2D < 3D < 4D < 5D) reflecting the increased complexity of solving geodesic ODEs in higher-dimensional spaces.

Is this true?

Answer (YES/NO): NO